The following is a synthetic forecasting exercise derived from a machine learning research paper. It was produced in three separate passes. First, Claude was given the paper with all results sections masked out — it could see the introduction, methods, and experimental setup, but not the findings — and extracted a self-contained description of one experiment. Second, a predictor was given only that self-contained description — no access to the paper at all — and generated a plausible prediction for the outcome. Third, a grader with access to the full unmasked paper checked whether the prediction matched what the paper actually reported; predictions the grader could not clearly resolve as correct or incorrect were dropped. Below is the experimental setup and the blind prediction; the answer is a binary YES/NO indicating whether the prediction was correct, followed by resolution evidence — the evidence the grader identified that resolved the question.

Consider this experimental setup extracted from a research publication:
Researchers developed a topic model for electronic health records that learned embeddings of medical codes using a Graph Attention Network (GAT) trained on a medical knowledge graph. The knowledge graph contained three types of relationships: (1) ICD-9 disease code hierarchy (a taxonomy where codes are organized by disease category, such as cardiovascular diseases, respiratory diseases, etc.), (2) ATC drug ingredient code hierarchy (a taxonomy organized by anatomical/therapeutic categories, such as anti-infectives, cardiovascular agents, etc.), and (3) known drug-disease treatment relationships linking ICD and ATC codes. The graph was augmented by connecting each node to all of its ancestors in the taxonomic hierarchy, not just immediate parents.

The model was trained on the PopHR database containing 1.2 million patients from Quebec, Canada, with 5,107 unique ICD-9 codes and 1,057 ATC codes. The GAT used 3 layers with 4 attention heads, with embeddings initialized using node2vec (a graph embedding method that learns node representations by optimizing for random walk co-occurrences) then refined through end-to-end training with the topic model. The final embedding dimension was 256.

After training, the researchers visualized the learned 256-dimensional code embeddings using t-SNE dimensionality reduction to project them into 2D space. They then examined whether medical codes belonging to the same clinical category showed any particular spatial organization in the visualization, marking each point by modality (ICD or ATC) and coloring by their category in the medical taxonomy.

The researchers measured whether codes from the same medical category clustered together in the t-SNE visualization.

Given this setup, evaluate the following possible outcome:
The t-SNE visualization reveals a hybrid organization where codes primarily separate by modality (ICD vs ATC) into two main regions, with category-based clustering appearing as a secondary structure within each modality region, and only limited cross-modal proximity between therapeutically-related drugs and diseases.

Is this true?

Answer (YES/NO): NO